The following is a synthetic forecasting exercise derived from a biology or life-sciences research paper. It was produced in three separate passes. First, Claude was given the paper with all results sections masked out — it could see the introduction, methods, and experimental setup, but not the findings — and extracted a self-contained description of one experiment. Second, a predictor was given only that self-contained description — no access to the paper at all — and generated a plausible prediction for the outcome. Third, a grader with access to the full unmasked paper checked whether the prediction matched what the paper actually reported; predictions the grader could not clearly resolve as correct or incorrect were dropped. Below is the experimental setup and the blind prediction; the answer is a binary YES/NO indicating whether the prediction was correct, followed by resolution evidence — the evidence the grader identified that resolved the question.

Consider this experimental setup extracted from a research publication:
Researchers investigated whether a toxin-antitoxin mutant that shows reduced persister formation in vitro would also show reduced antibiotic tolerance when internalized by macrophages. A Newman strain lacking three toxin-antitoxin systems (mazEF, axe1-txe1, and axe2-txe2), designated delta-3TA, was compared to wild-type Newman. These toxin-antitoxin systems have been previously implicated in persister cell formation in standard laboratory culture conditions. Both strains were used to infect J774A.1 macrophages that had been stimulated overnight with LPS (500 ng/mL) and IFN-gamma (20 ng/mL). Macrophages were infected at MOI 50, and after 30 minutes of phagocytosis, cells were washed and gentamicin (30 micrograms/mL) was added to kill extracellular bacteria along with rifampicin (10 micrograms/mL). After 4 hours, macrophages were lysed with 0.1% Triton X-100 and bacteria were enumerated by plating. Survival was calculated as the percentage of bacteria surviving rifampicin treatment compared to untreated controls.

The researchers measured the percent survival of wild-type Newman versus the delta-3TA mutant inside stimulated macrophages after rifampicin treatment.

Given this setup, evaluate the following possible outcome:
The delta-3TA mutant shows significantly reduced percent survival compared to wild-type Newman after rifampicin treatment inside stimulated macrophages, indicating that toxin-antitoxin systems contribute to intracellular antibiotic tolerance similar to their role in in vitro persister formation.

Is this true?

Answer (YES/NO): NO